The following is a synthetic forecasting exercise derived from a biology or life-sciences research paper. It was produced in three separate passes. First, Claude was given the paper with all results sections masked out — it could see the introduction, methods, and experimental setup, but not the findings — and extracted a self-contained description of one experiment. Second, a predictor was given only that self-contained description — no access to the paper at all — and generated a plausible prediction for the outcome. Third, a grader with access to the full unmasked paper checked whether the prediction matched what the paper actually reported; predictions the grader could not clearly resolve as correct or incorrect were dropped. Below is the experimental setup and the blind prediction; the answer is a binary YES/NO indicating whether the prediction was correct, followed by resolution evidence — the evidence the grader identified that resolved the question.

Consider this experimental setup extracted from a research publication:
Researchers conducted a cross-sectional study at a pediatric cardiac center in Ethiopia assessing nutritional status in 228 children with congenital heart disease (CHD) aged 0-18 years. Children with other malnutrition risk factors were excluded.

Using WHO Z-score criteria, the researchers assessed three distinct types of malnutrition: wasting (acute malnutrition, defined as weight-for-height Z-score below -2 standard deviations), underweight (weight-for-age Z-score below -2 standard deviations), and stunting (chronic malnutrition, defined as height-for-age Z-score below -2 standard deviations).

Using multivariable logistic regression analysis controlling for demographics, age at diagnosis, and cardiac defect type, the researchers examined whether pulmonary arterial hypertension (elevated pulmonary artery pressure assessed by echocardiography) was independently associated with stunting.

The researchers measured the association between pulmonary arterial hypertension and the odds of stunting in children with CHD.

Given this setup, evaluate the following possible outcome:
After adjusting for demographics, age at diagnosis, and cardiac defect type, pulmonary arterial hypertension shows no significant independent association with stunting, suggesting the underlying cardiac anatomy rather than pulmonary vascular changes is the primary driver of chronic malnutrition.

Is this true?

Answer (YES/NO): NO